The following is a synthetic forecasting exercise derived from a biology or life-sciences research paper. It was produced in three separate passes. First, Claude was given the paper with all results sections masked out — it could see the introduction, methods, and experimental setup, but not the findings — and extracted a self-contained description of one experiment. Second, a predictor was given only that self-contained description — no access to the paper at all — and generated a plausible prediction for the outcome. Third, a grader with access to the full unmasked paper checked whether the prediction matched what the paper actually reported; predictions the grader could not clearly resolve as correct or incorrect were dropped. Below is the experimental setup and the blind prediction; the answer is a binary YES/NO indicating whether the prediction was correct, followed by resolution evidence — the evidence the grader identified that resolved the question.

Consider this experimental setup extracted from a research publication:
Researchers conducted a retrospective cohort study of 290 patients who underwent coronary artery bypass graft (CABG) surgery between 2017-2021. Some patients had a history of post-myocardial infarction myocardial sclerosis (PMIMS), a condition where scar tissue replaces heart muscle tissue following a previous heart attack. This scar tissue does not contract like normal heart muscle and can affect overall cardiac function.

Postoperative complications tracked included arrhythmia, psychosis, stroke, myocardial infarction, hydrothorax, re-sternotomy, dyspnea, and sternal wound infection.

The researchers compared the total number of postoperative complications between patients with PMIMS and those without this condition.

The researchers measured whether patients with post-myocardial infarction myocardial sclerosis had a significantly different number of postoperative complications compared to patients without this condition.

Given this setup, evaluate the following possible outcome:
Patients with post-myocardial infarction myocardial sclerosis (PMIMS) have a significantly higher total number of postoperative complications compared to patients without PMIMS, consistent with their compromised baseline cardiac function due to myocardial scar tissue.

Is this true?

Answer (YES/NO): YES